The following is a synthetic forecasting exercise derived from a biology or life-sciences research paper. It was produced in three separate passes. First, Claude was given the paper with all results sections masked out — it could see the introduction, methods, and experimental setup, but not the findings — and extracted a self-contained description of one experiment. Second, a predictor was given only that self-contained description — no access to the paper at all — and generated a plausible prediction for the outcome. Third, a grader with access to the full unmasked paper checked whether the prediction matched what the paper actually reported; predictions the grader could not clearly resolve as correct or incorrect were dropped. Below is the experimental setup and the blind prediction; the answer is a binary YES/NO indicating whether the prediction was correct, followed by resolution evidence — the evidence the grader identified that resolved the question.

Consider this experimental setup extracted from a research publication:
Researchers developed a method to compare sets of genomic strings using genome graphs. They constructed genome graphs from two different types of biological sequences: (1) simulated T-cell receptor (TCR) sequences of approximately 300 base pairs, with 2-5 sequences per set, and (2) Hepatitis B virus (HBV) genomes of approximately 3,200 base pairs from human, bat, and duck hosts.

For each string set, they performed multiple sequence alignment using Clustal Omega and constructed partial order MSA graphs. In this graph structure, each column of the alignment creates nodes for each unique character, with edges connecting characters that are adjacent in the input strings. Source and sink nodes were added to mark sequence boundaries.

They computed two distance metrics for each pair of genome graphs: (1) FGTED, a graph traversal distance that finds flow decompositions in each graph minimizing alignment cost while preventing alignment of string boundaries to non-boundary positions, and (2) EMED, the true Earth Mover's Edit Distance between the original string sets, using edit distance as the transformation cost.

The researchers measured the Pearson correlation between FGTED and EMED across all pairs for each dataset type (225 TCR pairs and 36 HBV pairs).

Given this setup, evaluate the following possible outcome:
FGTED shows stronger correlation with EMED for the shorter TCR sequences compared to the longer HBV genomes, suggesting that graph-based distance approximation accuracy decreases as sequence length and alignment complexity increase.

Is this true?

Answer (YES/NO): NO